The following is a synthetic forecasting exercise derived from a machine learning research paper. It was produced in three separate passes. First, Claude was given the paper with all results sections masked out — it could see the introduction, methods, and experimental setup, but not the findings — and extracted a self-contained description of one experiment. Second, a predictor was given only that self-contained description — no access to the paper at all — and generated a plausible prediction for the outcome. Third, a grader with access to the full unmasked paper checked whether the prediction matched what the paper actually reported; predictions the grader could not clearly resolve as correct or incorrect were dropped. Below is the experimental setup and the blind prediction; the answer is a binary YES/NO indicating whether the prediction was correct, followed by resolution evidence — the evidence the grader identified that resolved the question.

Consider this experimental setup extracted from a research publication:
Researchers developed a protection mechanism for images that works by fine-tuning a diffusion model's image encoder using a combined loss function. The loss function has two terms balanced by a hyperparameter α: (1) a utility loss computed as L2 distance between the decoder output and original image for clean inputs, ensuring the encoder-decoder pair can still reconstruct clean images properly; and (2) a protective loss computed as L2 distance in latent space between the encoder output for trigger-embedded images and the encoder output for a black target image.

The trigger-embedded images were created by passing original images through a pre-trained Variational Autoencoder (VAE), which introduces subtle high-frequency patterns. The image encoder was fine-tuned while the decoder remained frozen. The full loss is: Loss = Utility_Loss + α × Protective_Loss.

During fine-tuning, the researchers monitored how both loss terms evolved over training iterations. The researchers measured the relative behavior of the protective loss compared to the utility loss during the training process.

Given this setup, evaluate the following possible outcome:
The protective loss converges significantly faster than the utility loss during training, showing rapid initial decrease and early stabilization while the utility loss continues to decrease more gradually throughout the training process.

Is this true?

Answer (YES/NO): NO